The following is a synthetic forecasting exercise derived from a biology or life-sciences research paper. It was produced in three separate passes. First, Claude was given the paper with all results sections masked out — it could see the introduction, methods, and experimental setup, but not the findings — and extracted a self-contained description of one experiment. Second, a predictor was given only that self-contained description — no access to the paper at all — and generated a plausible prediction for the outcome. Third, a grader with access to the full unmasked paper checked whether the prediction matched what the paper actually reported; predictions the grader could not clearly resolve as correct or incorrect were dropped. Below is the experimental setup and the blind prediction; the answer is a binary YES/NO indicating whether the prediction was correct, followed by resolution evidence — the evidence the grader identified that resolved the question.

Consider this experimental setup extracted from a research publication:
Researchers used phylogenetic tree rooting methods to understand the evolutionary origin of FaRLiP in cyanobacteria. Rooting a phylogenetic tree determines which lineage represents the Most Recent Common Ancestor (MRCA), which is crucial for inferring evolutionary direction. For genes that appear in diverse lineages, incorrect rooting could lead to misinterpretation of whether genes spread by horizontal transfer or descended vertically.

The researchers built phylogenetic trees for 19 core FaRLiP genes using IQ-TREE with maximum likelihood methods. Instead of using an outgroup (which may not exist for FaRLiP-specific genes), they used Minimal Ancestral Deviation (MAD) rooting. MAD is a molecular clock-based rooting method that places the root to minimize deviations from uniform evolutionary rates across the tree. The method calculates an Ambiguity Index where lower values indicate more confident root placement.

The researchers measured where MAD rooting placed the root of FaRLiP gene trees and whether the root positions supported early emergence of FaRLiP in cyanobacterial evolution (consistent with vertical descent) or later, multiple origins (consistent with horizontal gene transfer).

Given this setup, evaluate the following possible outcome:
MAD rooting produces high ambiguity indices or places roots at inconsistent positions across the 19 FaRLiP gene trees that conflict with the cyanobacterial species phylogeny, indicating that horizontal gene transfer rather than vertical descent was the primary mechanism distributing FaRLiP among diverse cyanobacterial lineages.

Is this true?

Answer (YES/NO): NO